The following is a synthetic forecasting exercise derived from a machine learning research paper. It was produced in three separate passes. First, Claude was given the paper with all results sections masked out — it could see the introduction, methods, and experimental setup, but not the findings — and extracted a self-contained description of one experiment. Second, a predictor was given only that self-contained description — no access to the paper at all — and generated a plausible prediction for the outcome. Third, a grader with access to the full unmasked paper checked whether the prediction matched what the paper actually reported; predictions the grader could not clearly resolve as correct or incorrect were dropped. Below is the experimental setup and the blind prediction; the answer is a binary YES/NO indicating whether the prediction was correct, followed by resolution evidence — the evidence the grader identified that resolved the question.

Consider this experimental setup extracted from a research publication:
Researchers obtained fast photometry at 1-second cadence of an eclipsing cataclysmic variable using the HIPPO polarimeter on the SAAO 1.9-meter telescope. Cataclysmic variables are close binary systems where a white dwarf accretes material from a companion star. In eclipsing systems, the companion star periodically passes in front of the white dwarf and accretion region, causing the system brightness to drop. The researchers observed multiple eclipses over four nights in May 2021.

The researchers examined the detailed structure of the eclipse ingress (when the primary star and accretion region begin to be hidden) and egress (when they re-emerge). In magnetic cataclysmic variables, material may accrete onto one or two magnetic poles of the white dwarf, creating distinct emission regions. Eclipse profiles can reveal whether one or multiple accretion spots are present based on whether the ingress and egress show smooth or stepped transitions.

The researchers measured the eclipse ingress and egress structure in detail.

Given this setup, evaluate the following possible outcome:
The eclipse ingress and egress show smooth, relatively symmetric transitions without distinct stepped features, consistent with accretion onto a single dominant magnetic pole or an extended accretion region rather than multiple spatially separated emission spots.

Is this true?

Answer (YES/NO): NO